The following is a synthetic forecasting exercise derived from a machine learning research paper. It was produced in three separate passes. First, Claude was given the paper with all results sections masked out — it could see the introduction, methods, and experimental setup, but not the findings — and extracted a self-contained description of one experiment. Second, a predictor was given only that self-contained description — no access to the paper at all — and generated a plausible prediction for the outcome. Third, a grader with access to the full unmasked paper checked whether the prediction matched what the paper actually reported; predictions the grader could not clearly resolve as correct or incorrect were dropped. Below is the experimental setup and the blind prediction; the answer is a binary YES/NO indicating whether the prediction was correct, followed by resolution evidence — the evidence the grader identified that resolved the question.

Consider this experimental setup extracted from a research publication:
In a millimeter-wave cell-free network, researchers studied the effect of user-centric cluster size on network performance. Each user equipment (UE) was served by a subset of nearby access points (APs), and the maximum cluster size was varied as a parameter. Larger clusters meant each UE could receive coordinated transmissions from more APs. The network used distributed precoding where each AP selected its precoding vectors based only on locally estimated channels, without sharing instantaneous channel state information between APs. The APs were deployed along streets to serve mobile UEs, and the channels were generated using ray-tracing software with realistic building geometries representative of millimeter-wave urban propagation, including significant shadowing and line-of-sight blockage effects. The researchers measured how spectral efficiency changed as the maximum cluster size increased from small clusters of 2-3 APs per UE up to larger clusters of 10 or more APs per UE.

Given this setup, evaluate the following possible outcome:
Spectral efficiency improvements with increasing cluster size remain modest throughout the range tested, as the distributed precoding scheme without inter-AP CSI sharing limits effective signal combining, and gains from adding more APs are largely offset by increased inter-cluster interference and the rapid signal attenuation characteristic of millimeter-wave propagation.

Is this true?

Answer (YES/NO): NO